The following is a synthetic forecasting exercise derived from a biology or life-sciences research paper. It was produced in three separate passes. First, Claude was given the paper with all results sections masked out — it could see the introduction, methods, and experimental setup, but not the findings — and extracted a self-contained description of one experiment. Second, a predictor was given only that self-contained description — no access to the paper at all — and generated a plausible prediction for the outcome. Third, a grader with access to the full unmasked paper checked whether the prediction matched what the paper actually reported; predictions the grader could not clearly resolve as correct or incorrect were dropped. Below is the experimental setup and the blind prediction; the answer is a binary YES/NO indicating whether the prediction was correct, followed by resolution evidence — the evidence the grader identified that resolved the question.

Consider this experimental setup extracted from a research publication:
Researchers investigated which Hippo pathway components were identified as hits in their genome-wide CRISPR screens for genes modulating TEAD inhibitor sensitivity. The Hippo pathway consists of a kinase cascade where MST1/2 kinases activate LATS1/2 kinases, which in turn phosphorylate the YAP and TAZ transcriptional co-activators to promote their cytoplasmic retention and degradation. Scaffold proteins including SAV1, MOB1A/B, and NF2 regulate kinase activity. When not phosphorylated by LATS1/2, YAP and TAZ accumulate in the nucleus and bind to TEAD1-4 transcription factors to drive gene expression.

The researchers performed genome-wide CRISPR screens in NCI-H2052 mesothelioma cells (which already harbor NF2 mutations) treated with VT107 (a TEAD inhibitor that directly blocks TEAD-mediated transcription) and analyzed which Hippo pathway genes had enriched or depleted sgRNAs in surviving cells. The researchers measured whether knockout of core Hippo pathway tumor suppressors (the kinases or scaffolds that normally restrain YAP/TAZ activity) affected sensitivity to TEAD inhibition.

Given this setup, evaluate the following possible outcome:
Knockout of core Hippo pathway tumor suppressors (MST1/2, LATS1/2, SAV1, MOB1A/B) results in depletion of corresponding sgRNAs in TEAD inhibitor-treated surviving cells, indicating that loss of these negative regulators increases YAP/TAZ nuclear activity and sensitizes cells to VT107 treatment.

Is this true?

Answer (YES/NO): NO